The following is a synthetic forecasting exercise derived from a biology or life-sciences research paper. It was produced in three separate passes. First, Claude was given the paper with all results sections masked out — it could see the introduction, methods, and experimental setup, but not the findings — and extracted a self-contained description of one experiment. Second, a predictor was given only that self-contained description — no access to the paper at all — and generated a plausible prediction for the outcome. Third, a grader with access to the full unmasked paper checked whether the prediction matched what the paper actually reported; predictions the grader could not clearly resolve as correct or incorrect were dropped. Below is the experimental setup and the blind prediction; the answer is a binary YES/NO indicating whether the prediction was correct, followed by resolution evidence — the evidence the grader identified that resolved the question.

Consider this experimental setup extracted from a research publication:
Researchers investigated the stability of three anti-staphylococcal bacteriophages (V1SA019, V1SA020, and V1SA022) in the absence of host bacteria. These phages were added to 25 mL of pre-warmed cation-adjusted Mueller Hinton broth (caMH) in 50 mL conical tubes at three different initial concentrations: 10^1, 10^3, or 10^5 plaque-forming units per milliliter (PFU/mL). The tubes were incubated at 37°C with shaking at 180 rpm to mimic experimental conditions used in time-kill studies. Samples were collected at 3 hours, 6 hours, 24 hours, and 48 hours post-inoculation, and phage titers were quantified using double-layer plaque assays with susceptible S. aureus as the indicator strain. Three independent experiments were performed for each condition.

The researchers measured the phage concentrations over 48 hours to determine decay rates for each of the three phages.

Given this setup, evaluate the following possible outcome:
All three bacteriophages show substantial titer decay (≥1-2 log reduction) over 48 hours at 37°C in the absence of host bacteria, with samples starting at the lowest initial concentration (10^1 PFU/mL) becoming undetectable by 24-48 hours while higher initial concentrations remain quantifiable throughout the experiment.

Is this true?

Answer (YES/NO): NO